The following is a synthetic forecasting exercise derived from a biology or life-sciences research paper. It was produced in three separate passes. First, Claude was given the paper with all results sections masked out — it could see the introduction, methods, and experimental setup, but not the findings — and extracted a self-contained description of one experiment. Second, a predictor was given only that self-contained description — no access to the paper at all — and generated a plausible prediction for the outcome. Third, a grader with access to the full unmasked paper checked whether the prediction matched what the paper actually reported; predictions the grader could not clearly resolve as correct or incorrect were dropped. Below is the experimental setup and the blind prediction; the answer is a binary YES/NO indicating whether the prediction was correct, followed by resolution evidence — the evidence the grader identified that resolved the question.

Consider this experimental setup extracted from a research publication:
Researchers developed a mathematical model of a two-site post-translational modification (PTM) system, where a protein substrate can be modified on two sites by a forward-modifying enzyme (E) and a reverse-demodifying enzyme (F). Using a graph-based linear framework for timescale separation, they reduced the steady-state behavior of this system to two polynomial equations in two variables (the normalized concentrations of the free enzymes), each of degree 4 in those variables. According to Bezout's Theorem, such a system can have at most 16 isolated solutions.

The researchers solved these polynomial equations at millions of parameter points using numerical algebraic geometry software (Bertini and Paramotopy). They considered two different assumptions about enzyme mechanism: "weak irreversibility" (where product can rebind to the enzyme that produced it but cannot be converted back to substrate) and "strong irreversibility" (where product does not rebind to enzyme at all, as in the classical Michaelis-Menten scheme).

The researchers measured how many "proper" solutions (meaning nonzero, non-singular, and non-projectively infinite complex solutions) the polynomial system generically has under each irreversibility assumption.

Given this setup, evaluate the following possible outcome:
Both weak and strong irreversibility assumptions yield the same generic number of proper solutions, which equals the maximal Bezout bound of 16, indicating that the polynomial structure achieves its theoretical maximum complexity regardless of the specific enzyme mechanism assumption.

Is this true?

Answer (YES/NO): NO